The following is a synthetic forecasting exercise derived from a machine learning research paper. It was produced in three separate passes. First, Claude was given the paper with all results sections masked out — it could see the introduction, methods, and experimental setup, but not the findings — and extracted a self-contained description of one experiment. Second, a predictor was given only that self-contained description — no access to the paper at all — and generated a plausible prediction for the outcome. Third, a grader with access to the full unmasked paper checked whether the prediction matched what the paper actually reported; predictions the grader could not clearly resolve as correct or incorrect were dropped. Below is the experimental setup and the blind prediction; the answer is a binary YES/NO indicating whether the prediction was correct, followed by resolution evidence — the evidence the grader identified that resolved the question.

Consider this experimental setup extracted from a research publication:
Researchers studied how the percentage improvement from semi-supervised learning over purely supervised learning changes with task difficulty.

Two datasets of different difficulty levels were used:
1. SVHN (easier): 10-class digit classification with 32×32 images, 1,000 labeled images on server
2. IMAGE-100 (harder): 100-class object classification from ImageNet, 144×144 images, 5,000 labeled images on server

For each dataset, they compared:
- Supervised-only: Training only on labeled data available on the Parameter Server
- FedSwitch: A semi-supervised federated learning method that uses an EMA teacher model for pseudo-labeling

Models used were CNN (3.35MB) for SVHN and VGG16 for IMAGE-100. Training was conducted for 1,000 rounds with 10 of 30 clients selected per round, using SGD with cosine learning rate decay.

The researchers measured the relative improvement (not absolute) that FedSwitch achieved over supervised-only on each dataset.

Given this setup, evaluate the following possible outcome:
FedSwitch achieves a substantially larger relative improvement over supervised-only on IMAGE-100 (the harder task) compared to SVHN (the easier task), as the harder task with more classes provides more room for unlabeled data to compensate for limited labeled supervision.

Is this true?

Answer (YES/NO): YES